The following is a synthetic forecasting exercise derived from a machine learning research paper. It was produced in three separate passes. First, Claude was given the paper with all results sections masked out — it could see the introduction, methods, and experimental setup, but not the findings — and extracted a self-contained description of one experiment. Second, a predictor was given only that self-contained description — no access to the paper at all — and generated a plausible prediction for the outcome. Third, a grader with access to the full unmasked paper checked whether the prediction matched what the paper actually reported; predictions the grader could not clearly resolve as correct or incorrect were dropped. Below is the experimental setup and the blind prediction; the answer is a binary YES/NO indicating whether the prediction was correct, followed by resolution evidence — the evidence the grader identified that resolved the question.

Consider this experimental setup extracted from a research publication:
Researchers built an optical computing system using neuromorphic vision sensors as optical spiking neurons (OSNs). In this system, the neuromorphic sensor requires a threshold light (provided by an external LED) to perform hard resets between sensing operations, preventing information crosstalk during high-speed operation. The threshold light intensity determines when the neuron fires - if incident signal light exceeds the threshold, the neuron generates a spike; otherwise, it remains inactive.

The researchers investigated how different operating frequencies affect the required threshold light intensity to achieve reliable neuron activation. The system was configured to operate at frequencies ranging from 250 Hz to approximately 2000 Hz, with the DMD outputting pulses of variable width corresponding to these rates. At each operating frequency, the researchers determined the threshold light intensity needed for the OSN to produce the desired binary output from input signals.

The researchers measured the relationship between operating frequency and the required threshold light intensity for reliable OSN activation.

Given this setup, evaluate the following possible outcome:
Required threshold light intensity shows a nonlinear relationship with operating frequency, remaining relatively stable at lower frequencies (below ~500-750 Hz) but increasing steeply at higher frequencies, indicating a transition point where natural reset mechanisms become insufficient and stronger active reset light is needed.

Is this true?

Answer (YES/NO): NO